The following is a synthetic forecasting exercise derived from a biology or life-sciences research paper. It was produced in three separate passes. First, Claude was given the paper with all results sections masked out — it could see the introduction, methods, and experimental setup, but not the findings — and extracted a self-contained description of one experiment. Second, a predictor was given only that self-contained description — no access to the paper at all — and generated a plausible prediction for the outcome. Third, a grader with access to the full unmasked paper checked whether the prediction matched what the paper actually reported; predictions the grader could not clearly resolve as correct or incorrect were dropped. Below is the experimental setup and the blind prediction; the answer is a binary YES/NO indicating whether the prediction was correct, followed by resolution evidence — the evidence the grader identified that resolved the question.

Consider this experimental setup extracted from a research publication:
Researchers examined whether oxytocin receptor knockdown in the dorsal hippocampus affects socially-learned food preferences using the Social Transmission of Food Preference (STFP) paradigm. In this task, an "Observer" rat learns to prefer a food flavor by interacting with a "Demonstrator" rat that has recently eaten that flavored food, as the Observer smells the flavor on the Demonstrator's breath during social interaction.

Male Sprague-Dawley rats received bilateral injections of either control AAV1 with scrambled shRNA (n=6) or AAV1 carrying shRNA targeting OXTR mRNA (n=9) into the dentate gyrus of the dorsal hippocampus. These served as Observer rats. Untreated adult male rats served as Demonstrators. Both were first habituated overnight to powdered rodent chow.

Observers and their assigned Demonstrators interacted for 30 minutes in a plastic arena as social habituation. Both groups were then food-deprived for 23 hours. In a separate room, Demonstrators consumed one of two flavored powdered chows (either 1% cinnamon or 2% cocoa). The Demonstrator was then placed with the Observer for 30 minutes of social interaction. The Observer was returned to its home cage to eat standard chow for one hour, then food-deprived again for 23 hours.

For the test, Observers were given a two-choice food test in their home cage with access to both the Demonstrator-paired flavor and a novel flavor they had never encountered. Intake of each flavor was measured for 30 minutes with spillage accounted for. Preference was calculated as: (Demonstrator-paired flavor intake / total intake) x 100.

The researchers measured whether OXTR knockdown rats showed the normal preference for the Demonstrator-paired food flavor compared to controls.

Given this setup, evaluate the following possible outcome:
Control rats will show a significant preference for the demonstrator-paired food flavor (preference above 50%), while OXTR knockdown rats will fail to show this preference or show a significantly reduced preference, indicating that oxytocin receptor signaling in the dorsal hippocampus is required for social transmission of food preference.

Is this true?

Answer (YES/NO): YES